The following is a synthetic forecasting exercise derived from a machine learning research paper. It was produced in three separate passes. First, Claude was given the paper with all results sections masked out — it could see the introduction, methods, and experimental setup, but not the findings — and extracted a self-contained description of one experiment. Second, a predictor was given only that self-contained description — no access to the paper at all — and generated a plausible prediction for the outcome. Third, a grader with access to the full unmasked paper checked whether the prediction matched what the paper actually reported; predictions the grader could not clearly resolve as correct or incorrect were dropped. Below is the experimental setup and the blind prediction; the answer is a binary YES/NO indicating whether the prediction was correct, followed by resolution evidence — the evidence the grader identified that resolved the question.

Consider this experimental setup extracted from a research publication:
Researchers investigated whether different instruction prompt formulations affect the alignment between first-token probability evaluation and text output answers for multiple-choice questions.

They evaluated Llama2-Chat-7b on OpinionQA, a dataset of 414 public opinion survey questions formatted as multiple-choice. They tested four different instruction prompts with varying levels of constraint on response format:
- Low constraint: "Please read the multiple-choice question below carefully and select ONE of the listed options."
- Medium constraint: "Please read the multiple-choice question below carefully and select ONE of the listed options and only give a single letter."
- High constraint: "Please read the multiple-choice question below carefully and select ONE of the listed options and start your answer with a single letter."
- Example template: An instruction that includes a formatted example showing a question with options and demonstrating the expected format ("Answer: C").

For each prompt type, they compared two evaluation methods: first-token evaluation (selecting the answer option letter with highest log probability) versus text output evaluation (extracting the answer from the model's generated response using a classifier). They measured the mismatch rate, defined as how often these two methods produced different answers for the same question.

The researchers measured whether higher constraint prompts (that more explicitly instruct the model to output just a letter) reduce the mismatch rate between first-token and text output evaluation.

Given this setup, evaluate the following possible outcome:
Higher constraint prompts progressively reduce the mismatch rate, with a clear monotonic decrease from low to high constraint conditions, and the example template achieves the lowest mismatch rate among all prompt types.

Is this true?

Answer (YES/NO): NO